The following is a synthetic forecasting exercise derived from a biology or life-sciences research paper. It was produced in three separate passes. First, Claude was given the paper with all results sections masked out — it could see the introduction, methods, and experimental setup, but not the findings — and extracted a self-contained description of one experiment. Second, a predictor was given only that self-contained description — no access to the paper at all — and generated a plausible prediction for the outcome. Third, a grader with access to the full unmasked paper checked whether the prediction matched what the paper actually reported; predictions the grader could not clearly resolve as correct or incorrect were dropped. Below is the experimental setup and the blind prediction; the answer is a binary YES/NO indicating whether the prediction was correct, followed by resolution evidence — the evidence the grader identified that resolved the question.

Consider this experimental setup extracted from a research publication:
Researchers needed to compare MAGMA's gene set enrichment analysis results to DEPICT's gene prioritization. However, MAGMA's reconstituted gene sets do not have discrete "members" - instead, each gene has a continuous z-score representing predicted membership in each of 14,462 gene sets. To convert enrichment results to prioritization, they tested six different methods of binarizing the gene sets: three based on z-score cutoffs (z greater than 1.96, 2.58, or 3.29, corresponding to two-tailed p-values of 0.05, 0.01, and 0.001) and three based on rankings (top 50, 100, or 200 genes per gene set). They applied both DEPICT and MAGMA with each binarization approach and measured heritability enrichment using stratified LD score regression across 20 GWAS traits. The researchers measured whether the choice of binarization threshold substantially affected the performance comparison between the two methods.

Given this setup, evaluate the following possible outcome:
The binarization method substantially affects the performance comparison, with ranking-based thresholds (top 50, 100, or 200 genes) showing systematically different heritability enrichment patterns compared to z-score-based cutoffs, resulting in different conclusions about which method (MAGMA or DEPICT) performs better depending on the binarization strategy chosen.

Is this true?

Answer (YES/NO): NO